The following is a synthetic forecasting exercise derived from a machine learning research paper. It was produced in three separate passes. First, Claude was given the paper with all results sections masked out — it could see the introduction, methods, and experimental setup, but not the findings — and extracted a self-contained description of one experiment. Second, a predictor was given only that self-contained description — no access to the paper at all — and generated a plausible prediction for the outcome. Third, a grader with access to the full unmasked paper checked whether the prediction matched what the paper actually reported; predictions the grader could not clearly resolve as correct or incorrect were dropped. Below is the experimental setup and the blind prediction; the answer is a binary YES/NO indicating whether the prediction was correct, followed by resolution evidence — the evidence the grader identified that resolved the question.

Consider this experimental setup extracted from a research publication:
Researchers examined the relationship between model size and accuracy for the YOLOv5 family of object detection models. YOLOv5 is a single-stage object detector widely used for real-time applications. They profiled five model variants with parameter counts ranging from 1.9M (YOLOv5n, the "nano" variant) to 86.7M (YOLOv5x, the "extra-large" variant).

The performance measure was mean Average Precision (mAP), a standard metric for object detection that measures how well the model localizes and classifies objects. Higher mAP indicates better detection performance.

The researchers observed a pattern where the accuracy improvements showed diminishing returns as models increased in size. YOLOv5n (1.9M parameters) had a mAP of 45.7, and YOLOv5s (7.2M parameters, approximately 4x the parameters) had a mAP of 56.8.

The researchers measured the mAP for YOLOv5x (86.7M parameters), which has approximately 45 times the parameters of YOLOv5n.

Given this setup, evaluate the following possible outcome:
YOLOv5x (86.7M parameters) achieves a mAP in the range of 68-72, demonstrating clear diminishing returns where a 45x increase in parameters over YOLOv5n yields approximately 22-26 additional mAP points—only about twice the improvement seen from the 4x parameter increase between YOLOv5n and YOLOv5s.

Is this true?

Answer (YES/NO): YES